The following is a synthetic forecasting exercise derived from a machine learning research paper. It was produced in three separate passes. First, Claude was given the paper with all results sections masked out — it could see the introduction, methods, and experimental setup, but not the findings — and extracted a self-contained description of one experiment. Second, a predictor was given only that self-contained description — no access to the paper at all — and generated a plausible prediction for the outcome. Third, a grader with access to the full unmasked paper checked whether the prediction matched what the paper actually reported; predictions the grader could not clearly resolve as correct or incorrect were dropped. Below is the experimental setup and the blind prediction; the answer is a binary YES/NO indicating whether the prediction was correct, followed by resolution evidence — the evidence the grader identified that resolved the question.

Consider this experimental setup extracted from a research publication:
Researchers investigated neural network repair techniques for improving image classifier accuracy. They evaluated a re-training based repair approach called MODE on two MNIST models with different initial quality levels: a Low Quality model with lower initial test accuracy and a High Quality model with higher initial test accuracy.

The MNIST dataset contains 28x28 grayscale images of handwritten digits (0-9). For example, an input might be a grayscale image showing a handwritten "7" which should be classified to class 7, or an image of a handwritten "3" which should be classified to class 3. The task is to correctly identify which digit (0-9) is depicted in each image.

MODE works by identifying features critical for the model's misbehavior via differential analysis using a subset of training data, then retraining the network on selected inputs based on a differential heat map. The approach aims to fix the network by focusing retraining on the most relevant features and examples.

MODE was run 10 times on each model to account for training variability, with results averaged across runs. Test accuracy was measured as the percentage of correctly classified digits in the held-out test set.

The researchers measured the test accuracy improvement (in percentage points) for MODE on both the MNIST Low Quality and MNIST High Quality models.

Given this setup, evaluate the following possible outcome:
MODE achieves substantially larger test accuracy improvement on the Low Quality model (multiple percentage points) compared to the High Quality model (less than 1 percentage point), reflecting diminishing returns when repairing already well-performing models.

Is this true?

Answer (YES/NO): NO